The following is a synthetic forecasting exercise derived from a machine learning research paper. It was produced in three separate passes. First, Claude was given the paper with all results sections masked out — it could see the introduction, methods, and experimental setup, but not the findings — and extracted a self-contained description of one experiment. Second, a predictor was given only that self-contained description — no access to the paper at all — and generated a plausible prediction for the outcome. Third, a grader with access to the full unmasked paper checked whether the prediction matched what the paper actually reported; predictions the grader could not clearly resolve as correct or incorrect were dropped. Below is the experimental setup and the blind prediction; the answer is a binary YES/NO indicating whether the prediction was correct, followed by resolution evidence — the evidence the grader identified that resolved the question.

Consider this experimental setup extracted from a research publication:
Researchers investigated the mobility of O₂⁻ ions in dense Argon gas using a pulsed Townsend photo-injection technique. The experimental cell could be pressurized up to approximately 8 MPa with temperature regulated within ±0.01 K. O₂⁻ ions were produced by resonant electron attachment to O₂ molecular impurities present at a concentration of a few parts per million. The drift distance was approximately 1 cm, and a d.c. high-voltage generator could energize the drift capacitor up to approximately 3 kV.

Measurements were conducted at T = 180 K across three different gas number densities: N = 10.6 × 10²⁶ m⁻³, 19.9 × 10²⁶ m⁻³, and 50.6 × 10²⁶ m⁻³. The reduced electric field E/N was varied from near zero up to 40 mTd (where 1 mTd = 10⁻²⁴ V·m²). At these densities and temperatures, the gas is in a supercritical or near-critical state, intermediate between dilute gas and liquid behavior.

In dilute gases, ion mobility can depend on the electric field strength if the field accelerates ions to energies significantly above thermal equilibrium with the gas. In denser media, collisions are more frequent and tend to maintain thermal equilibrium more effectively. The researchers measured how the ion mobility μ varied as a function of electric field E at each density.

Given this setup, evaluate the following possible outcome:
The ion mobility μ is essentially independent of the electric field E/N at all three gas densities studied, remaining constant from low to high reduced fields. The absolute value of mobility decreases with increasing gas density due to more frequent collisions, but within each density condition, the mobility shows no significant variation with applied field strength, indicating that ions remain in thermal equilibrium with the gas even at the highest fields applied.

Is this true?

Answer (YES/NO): YES